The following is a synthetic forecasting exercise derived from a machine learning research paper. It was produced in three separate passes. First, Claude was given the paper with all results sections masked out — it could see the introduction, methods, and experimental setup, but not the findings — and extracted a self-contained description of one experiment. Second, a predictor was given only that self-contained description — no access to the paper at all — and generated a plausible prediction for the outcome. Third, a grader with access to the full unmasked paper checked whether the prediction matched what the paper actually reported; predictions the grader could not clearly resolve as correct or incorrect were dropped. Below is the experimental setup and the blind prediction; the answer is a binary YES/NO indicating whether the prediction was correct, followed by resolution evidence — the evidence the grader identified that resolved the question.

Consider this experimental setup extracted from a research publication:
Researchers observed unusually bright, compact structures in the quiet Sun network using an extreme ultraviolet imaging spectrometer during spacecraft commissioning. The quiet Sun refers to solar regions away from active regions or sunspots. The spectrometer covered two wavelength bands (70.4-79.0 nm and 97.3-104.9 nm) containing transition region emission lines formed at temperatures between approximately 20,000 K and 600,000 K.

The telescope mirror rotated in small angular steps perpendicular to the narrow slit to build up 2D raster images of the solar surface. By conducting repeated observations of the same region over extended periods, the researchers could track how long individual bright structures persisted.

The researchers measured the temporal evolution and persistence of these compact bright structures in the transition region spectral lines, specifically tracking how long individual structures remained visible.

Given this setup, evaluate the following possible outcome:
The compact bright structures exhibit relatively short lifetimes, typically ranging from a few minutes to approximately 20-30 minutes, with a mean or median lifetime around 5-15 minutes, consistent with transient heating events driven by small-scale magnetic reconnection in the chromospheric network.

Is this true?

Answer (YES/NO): NO